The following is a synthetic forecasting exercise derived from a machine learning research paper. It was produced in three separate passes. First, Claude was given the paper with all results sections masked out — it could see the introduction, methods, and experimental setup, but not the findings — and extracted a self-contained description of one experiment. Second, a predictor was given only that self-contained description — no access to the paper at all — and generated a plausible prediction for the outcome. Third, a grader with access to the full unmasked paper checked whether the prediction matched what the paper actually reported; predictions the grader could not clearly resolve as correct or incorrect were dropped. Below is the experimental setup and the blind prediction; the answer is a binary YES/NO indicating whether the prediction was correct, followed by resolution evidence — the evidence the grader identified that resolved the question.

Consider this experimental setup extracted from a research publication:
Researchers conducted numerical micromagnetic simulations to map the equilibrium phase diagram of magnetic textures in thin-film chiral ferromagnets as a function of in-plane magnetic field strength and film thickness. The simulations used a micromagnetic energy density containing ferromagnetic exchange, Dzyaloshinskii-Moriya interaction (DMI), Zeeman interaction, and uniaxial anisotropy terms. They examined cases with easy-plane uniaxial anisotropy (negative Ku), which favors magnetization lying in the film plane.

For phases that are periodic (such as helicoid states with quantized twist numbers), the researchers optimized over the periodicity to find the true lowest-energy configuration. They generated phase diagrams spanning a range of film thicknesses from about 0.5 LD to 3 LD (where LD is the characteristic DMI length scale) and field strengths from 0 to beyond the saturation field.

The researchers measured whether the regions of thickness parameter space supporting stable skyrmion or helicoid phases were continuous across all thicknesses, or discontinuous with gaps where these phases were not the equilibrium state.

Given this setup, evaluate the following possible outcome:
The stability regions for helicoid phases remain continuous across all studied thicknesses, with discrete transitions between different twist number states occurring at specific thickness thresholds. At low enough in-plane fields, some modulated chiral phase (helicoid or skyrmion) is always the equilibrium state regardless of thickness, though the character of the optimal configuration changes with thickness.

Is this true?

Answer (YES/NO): NO